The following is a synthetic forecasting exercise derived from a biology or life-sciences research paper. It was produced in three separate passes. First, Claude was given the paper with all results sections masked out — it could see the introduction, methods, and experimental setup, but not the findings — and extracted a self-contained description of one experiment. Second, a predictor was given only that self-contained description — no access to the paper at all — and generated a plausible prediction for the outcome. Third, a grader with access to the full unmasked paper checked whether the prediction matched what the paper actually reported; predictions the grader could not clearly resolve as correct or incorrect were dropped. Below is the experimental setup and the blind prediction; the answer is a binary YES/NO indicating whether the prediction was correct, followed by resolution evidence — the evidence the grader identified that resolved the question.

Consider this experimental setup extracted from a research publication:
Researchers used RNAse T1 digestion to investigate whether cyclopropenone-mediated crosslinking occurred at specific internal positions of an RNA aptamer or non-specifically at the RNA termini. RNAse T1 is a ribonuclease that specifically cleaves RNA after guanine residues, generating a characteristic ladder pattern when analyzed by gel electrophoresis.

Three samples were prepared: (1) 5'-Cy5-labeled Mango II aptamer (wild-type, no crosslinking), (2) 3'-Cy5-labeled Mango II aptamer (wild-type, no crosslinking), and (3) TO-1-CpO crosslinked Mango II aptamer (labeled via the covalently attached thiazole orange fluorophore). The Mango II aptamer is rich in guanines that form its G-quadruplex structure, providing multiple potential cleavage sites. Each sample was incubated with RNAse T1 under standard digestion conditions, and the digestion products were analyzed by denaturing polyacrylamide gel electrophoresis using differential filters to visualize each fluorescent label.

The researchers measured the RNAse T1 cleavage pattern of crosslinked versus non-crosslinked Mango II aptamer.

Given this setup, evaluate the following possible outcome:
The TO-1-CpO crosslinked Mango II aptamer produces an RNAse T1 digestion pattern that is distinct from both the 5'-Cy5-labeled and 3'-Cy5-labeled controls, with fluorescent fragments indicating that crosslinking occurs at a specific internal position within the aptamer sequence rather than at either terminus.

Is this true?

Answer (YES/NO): YES